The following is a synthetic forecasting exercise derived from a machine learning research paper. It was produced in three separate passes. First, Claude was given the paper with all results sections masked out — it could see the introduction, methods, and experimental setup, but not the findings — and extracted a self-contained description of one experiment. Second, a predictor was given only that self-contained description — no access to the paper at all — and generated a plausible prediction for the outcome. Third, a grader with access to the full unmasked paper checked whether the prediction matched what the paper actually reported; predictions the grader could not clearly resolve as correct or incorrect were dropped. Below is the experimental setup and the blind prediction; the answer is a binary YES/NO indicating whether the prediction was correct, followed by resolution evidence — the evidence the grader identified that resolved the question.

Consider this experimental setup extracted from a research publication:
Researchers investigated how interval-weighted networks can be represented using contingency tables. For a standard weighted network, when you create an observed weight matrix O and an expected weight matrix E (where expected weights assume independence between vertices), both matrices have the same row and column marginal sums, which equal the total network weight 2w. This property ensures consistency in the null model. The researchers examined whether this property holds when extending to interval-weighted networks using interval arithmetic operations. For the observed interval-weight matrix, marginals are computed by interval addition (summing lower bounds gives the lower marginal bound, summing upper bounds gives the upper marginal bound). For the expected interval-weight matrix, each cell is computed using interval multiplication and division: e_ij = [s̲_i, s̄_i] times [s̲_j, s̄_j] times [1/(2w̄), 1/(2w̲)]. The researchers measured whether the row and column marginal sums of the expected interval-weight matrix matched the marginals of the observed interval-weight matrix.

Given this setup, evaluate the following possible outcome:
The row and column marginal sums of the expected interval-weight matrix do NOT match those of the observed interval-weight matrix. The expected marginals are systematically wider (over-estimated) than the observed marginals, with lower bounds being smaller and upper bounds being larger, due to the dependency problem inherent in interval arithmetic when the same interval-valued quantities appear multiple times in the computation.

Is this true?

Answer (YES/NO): YES